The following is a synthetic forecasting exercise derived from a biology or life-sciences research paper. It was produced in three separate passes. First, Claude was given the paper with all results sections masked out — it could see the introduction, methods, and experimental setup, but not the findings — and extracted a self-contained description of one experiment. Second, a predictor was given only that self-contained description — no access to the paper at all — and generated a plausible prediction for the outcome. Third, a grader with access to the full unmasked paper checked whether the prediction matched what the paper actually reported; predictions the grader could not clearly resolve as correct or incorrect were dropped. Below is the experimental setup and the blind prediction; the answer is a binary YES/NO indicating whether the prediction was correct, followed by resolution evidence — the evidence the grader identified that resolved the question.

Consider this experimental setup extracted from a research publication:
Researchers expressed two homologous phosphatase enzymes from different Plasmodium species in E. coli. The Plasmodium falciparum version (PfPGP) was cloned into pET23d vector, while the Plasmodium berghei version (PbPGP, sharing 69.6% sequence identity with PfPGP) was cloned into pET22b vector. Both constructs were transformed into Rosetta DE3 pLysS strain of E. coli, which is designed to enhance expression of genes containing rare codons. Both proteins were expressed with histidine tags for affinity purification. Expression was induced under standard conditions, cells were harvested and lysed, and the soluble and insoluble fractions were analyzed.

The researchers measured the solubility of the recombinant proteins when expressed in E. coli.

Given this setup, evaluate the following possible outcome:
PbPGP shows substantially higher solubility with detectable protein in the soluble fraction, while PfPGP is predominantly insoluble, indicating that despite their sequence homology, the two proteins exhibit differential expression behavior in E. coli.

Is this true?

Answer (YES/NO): YES